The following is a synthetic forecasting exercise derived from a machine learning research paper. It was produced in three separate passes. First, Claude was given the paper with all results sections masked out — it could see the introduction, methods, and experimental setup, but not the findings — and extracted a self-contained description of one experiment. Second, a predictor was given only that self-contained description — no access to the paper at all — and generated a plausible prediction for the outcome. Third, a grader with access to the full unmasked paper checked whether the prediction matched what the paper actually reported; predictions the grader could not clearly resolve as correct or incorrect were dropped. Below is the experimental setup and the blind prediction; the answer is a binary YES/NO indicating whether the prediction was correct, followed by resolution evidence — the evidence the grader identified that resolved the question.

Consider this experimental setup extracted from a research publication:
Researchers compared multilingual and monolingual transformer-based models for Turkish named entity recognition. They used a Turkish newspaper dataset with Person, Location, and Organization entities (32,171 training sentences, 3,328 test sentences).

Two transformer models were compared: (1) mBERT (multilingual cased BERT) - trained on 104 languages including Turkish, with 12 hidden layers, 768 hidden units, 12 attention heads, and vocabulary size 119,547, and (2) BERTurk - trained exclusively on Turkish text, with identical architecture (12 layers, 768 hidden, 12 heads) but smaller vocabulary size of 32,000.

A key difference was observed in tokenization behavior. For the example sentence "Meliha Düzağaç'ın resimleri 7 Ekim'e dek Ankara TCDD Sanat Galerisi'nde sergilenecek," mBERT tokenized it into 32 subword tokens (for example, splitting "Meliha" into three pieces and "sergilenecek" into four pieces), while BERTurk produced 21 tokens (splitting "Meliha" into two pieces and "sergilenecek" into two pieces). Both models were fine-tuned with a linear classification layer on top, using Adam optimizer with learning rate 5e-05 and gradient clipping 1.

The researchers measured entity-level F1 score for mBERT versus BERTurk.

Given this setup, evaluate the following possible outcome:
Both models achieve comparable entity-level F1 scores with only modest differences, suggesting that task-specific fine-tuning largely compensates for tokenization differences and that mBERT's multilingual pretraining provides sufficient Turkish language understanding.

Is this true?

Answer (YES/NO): NO